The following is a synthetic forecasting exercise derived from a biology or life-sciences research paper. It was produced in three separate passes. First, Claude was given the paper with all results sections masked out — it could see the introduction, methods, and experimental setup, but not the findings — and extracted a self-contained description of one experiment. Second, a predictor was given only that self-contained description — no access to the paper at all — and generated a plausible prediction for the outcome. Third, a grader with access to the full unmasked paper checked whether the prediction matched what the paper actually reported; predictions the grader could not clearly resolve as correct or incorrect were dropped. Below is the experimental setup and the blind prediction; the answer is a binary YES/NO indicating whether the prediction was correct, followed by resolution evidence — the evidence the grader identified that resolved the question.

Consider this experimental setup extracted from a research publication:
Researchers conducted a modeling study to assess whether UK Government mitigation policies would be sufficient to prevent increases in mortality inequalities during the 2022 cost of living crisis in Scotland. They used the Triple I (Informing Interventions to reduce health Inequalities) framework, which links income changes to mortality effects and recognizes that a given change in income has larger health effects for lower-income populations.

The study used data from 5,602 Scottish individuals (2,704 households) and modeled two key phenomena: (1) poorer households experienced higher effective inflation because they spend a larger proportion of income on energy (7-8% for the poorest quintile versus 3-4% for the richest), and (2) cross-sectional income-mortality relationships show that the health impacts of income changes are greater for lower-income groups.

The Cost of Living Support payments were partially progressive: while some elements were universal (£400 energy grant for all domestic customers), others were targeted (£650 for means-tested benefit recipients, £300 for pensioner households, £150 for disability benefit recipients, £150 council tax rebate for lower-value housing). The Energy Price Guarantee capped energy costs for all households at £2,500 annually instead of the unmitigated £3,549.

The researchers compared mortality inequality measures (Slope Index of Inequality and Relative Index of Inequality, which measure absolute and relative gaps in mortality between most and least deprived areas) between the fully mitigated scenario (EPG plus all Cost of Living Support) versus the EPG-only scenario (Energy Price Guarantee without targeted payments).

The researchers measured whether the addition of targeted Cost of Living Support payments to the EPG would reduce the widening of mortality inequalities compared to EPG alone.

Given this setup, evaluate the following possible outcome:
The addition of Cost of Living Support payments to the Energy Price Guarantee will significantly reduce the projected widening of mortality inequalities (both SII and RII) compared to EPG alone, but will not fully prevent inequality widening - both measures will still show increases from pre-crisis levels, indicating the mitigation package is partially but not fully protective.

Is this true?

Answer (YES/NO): NO